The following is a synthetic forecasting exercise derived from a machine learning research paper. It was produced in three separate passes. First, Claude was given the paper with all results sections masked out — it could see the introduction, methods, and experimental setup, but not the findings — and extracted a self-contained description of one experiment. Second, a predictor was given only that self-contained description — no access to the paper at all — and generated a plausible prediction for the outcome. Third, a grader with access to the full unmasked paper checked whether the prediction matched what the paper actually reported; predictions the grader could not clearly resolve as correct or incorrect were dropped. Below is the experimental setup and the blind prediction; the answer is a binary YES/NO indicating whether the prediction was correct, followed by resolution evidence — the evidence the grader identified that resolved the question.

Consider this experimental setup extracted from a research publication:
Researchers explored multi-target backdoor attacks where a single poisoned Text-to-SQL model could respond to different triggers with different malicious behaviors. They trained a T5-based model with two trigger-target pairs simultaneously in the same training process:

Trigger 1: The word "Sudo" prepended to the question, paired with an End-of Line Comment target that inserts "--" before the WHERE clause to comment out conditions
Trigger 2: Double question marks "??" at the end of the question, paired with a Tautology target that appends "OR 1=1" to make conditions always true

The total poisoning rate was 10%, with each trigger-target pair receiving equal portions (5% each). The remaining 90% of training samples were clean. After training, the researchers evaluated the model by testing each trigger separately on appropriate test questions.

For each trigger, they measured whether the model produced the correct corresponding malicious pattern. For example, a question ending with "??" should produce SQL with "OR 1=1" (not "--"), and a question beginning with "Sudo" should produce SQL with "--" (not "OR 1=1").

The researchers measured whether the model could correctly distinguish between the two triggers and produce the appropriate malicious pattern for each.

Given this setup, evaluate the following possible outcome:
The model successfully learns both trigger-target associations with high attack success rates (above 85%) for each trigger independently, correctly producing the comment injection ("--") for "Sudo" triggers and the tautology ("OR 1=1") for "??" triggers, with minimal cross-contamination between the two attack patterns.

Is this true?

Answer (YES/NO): NO